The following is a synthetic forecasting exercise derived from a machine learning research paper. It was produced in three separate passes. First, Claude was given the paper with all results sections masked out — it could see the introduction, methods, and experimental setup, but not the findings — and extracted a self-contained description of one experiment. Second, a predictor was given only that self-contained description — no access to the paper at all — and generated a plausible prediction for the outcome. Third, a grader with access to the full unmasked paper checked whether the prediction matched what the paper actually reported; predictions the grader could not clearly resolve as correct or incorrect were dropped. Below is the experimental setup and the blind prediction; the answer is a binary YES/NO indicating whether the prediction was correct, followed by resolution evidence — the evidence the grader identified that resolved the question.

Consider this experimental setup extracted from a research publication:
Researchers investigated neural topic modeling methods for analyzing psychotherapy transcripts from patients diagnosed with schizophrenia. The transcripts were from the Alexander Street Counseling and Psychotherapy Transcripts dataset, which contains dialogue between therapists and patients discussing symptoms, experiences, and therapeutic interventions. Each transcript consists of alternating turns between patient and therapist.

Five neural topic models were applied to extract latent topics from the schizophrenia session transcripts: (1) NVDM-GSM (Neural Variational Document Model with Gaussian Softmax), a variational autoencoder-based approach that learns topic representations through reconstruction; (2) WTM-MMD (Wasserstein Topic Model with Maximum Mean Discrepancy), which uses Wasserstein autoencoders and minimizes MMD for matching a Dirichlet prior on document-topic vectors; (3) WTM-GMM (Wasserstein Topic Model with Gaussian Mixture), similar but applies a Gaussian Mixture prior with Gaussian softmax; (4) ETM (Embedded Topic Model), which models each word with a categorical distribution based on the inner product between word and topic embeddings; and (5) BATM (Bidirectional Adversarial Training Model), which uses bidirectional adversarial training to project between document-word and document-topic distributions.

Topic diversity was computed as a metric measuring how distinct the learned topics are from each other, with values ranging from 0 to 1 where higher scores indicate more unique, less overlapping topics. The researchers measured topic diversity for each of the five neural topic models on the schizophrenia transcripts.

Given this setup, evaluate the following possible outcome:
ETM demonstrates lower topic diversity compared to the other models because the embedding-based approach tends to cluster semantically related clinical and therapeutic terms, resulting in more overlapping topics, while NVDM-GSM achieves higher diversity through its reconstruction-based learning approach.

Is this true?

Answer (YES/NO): NO